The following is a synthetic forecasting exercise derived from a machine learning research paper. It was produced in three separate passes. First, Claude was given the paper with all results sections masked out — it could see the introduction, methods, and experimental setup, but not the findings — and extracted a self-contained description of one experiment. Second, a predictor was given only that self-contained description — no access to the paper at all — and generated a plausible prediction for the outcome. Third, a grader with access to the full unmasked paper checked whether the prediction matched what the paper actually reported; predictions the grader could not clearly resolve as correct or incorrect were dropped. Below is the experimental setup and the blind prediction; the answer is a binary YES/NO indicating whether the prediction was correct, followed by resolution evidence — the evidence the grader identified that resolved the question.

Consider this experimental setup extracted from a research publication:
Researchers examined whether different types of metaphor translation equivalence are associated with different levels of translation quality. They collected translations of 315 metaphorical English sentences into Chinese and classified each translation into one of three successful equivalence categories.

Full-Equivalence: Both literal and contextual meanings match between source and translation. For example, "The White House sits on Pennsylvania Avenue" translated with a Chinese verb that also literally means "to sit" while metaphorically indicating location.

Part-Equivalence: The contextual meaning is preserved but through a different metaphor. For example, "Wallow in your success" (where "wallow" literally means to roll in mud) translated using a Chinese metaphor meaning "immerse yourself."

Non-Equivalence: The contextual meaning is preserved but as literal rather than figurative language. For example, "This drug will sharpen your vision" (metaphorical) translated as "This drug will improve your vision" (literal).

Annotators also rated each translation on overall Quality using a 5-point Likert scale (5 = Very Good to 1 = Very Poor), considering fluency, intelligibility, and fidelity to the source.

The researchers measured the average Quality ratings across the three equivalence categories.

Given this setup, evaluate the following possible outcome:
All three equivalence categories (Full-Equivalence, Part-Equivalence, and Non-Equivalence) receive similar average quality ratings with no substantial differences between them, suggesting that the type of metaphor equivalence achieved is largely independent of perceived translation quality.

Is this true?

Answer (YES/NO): NO